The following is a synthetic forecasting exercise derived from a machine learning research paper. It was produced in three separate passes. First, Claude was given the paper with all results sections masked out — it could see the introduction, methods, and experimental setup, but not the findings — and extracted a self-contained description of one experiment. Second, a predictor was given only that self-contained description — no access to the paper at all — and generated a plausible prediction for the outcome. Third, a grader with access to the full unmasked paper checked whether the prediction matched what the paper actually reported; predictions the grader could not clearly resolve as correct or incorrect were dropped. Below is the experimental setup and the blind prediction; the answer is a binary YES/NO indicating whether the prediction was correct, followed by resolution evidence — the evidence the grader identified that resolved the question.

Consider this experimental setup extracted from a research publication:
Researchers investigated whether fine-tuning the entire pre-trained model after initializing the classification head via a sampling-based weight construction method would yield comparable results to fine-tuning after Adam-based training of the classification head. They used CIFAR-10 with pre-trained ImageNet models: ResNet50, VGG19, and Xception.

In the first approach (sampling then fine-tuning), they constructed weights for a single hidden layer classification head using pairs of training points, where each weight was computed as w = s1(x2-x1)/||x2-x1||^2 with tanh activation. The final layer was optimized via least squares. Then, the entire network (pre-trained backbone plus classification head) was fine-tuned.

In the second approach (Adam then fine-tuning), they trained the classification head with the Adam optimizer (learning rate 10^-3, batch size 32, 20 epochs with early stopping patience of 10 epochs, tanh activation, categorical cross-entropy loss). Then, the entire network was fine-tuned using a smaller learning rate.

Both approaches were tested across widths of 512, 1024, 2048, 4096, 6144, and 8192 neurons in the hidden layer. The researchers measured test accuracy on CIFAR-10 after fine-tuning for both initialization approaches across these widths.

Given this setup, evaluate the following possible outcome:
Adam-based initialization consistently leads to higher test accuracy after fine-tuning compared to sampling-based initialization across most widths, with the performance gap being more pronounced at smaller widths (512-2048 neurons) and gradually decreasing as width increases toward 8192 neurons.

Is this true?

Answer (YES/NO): NO